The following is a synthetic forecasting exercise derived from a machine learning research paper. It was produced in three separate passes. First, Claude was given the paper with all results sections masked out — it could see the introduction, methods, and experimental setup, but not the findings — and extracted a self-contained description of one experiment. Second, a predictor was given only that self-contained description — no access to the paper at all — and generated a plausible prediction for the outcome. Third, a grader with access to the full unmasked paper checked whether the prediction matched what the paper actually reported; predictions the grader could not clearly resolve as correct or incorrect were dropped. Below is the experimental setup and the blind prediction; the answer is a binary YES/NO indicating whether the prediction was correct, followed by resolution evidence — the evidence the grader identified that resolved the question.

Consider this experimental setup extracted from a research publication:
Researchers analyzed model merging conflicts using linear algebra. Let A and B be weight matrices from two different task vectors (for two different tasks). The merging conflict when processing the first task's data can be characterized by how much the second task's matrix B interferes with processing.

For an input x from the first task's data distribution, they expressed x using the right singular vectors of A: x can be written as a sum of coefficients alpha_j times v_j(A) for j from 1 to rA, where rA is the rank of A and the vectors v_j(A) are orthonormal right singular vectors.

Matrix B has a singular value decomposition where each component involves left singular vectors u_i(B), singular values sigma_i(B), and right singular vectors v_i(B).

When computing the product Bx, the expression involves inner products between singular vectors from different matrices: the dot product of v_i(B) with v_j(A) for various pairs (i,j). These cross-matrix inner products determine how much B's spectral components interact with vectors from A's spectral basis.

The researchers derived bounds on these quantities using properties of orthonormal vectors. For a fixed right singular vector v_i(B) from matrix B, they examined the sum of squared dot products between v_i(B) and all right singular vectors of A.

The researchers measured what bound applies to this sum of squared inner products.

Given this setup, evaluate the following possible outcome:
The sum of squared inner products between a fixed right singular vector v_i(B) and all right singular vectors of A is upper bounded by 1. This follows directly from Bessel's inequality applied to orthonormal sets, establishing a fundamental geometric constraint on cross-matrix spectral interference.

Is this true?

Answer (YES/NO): YES